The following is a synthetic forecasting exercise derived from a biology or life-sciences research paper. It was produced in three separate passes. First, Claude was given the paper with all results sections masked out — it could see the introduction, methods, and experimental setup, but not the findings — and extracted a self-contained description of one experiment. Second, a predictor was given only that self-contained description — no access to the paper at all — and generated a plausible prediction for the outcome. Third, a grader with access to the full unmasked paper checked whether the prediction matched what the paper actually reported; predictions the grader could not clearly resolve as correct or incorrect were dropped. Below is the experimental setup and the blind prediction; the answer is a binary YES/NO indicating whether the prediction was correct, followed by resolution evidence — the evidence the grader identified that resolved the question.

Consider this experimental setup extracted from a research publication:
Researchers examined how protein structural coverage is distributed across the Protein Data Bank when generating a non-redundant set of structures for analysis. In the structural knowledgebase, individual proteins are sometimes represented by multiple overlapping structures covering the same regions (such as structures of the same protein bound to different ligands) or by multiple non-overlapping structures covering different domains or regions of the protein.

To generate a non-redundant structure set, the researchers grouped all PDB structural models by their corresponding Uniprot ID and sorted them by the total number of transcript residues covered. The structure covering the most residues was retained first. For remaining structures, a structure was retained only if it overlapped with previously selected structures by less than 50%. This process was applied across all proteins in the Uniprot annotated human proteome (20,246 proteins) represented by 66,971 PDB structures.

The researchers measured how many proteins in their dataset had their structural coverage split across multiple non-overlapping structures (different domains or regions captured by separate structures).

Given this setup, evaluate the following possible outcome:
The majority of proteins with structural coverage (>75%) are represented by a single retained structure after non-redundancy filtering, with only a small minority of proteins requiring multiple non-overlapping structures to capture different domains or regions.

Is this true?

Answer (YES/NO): YES